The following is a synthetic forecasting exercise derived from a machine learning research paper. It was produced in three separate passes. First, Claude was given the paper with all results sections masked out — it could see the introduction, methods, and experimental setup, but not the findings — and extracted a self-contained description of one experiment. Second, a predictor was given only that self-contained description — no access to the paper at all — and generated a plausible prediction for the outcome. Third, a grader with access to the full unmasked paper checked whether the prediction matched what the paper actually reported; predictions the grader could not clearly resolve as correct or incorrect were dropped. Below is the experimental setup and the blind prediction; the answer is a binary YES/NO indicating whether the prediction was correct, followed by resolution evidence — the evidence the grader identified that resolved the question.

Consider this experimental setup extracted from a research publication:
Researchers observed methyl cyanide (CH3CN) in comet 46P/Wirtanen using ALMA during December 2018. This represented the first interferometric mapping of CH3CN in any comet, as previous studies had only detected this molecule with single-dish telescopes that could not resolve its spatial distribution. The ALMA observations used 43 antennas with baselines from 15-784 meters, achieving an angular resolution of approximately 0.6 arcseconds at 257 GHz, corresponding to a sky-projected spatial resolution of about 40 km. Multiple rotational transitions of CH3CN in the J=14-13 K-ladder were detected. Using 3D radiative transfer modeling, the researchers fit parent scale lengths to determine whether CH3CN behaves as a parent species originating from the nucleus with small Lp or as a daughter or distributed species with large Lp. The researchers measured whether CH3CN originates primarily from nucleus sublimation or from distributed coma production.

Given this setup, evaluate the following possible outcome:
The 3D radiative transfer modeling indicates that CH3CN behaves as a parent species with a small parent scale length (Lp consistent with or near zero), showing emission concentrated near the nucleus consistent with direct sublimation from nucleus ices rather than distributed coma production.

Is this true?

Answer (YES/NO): YES